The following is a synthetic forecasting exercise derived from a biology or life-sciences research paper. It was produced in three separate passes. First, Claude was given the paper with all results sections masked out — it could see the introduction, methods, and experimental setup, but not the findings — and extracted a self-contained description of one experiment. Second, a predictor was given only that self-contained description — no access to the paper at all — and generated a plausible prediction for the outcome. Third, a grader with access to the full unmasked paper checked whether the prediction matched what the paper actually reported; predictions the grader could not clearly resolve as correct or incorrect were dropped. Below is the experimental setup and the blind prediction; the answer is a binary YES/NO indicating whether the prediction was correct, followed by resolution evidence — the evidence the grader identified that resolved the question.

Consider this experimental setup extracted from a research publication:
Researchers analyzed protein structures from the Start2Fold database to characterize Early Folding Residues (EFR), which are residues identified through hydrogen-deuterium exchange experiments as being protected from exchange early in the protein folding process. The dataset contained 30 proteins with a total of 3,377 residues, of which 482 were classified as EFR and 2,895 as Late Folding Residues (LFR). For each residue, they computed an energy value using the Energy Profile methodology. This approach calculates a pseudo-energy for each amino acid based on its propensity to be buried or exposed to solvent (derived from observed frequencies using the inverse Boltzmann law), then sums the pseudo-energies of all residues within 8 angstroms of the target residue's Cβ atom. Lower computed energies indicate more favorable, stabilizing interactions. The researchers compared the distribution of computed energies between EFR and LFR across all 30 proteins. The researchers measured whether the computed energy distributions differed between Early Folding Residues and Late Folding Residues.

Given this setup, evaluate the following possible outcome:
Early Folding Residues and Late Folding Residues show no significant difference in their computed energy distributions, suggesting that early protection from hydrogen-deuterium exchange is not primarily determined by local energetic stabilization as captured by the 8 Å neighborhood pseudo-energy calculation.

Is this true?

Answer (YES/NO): NO